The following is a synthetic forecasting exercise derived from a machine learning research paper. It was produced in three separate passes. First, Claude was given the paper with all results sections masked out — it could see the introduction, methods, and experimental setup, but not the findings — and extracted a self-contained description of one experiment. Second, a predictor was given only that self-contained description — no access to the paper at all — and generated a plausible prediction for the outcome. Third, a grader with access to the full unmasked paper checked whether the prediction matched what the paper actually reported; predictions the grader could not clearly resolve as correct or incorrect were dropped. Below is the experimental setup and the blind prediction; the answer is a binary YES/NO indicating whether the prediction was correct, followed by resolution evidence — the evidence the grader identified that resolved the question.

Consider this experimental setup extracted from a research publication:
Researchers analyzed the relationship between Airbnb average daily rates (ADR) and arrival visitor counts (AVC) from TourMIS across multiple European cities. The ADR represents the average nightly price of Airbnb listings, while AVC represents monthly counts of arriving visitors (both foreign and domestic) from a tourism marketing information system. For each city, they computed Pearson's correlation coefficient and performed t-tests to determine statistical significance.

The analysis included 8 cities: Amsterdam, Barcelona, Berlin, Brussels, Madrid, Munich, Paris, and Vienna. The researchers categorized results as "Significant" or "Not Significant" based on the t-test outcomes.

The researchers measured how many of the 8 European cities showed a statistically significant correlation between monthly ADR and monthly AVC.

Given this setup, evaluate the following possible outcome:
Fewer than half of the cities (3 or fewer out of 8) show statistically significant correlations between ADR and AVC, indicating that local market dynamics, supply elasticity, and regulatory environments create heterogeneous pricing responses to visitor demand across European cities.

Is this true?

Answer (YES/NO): YES